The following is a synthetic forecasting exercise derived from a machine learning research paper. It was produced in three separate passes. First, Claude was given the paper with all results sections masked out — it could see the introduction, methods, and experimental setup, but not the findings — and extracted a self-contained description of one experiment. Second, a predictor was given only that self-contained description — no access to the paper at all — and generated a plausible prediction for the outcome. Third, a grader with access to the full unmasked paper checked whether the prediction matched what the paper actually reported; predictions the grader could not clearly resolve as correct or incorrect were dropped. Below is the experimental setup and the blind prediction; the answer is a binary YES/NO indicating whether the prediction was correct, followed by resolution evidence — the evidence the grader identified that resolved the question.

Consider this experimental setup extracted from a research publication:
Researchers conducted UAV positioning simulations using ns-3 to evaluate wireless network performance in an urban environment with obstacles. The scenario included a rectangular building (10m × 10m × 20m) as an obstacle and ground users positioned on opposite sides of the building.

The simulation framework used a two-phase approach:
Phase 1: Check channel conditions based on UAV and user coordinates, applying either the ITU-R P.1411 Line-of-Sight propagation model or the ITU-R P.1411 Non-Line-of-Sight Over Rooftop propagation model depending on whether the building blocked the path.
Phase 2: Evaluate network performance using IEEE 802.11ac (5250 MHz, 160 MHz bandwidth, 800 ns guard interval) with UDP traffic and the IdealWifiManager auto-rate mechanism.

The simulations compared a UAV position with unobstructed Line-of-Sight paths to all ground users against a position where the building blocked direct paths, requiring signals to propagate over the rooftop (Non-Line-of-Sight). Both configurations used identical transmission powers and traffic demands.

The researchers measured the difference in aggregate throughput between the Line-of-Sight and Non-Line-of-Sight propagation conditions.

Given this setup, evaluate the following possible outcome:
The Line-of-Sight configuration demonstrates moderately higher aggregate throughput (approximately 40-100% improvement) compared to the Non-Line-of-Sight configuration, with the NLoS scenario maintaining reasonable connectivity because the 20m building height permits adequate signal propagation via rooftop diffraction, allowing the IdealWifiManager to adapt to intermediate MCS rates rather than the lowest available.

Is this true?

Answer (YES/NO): YES